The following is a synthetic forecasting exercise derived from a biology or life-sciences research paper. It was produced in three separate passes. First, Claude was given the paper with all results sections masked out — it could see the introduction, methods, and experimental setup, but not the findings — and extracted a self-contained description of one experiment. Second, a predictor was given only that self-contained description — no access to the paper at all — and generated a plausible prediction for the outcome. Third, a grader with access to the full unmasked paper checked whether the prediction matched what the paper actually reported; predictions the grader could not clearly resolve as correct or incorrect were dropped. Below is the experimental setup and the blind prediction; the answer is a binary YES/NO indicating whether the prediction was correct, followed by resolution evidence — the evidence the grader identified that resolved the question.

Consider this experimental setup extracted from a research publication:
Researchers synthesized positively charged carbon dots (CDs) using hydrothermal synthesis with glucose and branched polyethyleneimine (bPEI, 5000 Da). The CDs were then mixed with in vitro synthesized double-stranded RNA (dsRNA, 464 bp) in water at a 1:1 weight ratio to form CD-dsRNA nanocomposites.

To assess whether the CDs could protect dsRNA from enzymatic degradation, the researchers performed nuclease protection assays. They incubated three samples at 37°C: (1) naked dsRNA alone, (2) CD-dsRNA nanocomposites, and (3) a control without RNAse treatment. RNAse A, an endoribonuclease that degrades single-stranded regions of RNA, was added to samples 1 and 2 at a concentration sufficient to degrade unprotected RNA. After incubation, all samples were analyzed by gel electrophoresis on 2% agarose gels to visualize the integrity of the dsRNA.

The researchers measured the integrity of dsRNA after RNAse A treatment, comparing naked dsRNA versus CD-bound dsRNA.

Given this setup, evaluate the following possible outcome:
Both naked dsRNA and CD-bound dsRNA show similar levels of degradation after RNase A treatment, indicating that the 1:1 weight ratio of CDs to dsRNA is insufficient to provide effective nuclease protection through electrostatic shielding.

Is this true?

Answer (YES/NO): NO